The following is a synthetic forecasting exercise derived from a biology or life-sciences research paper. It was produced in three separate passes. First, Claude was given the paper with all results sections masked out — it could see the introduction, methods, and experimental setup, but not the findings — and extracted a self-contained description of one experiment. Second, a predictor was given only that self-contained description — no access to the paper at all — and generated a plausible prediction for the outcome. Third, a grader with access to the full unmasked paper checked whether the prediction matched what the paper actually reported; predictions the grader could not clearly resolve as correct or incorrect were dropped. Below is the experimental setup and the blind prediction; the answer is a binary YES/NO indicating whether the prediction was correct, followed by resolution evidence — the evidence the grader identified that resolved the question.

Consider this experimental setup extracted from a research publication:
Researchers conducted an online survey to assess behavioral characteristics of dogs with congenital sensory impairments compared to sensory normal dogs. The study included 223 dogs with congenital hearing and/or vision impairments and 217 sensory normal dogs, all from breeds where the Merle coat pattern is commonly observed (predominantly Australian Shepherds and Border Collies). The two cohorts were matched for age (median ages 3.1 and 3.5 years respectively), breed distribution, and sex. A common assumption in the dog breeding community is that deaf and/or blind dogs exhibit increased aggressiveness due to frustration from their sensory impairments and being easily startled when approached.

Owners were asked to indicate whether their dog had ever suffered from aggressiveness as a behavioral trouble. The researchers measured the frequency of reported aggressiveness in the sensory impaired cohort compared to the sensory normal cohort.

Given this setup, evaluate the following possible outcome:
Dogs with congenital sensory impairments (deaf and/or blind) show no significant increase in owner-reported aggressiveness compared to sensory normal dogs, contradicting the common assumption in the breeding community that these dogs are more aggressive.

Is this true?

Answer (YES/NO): YES